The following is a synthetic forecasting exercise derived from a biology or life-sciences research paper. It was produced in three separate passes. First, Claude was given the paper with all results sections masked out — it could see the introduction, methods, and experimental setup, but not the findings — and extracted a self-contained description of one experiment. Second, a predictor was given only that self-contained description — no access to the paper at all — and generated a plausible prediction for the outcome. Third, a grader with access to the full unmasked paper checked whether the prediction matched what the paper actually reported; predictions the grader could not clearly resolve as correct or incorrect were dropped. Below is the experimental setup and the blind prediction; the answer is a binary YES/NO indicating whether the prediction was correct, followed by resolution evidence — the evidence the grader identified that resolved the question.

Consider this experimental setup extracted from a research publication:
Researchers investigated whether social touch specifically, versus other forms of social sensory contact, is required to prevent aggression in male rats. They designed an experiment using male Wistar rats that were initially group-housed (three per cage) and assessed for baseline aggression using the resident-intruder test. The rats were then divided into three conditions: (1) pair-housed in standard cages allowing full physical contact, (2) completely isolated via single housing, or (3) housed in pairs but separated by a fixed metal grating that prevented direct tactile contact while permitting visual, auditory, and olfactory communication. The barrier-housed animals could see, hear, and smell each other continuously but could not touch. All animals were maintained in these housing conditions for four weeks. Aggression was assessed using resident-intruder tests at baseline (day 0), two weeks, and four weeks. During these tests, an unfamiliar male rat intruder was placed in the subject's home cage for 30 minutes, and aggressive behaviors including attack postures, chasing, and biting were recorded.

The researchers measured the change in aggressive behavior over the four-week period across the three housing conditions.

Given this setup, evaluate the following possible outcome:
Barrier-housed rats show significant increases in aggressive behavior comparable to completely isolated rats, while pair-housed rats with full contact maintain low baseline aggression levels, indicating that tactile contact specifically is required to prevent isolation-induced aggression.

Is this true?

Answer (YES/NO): YES